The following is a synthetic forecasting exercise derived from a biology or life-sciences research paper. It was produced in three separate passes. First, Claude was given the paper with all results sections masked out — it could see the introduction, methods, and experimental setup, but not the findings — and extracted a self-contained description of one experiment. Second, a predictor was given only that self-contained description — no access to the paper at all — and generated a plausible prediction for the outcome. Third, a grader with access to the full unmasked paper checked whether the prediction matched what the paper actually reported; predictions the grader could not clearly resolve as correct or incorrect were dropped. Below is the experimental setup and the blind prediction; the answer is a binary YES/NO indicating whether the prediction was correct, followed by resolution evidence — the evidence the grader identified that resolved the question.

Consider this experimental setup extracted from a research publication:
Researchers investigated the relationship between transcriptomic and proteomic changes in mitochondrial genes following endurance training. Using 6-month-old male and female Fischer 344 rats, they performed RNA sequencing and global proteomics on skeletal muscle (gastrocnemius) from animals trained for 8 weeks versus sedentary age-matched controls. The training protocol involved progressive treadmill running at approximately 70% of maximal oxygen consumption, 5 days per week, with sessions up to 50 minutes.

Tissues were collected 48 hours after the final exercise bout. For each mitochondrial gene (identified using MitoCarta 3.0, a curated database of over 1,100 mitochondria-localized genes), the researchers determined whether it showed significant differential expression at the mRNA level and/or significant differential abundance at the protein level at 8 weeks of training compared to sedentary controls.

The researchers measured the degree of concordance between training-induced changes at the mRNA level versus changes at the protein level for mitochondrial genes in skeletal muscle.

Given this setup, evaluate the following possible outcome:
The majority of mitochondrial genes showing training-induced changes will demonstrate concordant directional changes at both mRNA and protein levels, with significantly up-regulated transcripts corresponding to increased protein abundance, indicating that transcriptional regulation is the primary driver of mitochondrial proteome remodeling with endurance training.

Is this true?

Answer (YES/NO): NO